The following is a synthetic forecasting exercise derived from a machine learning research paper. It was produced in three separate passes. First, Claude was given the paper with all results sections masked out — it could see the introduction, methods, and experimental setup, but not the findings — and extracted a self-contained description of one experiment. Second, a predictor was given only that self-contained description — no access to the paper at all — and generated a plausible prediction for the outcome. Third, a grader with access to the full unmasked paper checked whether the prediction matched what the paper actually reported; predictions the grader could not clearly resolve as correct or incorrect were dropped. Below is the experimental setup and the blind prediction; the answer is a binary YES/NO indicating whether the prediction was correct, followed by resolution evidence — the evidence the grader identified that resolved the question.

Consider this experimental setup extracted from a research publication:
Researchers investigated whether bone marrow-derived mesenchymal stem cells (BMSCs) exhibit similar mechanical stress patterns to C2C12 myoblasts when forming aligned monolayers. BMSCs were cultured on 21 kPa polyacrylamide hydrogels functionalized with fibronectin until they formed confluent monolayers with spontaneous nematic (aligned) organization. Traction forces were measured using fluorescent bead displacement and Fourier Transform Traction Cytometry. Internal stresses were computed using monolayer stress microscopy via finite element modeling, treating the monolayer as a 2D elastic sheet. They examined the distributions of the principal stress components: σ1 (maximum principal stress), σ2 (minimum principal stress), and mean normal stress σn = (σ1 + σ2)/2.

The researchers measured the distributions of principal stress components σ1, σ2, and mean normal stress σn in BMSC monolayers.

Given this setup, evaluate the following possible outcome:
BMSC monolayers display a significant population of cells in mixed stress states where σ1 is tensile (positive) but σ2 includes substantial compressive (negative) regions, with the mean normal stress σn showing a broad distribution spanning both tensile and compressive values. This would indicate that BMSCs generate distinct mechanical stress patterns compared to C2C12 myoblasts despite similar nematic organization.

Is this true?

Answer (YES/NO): NO